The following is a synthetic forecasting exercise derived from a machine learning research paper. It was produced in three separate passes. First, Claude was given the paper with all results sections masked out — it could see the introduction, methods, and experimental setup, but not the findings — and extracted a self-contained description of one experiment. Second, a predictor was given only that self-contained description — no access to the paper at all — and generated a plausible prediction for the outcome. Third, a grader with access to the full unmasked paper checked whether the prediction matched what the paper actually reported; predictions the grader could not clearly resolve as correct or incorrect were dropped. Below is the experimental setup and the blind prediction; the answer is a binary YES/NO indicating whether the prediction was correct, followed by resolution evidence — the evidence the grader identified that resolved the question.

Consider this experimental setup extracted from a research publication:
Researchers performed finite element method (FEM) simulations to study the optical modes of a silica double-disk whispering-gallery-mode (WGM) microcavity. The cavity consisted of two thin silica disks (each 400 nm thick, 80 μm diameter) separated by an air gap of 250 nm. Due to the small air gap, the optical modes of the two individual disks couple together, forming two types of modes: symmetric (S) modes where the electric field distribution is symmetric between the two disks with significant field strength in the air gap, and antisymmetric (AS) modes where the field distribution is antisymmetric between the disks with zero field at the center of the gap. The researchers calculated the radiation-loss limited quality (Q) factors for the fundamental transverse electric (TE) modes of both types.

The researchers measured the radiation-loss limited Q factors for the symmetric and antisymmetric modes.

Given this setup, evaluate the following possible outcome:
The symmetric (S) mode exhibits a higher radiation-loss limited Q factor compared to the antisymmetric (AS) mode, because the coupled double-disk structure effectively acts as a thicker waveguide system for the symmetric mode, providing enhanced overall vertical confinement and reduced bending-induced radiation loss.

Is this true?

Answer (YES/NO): YES